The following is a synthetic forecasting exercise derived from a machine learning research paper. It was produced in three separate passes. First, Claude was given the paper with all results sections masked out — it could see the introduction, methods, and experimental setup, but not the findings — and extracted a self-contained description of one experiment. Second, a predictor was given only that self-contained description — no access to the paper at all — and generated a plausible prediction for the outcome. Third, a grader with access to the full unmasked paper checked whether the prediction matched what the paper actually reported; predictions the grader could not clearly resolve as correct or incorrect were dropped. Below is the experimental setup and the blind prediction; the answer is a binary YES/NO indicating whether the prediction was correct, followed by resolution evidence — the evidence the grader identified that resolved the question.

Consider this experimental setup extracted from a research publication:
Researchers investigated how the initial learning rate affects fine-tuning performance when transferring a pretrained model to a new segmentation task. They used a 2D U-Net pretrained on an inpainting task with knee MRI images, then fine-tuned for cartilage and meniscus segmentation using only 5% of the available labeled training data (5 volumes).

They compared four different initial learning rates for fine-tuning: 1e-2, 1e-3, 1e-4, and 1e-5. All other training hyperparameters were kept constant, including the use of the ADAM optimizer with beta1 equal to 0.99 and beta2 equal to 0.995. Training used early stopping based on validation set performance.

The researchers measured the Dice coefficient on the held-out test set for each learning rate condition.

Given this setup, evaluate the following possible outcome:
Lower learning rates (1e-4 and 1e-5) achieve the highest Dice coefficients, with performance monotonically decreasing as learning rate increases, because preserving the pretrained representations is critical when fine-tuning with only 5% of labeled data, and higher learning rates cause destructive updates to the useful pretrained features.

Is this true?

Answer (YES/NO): NO